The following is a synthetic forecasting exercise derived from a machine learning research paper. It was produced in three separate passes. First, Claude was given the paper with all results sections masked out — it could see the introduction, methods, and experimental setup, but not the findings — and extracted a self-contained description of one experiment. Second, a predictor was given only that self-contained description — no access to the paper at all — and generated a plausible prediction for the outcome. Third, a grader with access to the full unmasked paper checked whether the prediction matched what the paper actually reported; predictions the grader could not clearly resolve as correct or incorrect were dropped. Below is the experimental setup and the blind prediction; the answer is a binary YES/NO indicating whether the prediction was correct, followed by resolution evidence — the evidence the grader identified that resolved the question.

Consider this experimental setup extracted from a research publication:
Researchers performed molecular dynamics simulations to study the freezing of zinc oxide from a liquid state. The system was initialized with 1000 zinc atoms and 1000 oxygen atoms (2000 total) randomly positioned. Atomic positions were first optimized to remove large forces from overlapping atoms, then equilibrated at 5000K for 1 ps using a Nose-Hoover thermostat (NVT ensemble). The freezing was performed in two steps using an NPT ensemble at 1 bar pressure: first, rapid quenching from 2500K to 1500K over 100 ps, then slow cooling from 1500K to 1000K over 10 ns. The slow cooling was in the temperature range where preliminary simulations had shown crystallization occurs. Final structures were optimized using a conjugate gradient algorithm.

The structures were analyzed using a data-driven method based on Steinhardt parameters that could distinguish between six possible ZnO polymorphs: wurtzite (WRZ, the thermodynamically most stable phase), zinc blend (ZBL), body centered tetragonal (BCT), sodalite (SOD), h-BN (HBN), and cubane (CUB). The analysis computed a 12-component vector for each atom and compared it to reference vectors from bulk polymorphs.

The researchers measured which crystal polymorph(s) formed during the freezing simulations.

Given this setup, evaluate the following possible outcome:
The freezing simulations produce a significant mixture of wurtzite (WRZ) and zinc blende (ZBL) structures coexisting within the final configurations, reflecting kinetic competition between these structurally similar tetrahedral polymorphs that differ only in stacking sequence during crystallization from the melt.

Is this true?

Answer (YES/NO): NO